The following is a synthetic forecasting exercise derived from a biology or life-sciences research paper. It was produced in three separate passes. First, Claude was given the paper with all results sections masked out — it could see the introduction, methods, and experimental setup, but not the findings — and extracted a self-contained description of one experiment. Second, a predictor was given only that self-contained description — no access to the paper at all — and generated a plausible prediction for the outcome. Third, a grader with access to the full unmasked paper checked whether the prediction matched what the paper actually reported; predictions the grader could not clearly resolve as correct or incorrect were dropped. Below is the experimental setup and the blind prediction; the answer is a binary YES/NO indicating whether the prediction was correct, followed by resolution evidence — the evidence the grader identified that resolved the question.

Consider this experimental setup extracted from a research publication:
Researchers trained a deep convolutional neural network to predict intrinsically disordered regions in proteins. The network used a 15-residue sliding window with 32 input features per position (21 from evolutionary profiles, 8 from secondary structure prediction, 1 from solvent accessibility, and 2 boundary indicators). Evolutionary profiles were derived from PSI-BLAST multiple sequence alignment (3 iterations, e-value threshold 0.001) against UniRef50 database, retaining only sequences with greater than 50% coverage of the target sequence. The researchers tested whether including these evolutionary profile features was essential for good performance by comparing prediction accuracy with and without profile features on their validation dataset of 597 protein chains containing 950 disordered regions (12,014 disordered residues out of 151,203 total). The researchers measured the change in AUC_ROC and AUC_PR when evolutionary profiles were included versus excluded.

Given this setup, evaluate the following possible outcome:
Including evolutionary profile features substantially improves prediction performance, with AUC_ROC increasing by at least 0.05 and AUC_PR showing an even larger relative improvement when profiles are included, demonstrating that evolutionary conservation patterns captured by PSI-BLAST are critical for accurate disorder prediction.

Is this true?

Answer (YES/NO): NO